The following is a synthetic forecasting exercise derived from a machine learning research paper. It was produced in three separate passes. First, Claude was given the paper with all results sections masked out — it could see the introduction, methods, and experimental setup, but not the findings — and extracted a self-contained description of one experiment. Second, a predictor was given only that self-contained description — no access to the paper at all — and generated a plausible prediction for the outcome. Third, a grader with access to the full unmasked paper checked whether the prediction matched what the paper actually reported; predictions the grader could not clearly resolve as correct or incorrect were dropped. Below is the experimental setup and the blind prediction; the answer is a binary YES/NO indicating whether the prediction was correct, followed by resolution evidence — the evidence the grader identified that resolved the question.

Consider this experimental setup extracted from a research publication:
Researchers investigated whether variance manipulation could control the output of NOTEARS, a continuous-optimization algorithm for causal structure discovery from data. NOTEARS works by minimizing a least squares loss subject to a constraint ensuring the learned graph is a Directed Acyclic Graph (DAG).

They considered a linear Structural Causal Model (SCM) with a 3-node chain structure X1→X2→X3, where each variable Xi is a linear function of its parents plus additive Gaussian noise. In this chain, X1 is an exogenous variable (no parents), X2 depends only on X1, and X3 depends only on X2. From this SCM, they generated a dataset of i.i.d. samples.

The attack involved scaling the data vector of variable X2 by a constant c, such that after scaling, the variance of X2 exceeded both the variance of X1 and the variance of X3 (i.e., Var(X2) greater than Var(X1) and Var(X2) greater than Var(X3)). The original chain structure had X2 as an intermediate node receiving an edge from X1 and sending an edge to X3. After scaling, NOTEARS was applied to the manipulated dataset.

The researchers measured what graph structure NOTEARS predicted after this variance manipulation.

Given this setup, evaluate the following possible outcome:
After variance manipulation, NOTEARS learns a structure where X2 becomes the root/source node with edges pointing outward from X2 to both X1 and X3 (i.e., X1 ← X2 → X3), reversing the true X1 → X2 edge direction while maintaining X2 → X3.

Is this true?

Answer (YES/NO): NO